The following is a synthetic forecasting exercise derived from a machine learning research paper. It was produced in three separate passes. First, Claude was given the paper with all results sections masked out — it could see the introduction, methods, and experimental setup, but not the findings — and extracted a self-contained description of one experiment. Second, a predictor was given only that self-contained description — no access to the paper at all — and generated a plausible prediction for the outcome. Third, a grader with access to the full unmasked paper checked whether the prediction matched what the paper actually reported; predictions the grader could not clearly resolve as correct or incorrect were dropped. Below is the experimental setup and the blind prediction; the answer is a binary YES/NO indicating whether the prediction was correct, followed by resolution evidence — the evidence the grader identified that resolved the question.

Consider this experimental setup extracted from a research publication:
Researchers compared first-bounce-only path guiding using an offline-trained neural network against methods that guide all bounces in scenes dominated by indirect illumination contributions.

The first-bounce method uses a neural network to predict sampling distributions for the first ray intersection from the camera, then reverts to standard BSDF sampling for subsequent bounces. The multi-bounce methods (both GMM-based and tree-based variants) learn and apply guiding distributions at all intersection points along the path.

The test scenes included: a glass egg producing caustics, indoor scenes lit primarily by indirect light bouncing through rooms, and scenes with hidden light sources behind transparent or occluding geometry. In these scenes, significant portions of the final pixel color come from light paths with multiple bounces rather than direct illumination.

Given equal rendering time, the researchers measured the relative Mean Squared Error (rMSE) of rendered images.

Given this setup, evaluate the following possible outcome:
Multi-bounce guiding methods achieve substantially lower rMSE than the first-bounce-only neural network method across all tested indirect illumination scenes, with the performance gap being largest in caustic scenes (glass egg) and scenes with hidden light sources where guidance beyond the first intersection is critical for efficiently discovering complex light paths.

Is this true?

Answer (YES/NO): YES